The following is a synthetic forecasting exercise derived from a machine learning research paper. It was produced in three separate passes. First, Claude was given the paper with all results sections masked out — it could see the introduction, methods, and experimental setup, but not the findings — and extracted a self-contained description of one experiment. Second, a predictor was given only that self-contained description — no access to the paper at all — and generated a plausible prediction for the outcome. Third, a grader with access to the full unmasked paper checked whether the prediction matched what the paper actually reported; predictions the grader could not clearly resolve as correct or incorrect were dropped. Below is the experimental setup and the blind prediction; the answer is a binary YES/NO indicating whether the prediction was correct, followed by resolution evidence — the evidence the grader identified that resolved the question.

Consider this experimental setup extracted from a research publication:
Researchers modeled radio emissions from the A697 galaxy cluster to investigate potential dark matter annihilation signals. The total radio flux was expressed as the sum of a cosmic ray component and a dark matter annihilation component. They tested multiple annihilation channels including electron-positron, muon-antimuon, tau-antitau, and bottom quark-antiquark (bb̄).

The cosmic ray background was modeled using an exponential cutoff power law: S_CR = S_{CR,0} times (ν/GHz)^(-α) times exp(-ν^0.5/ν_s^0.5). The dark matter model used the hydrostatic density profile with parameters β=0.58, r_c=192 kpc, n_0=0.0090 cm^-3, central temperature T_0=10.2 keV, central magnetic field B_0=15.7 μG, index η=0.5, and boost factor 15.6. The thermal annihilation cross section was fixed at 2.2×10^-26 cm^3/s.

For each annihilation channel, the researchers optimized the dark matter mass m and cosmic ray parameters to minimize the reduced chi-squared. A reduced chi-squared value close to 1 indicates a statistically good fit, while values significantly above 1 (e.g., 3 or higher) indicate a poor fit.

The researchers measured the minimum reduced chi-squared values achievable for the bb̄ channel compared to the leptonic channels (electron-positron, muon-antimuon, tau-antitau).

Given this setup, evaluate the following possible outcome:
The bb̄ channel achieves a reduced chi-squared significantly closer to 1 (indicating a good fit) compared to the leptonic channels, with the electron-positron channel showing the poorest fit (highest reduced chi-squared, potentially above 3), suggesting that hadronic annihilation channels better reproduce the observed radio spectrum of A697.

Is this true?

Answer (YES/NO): NO